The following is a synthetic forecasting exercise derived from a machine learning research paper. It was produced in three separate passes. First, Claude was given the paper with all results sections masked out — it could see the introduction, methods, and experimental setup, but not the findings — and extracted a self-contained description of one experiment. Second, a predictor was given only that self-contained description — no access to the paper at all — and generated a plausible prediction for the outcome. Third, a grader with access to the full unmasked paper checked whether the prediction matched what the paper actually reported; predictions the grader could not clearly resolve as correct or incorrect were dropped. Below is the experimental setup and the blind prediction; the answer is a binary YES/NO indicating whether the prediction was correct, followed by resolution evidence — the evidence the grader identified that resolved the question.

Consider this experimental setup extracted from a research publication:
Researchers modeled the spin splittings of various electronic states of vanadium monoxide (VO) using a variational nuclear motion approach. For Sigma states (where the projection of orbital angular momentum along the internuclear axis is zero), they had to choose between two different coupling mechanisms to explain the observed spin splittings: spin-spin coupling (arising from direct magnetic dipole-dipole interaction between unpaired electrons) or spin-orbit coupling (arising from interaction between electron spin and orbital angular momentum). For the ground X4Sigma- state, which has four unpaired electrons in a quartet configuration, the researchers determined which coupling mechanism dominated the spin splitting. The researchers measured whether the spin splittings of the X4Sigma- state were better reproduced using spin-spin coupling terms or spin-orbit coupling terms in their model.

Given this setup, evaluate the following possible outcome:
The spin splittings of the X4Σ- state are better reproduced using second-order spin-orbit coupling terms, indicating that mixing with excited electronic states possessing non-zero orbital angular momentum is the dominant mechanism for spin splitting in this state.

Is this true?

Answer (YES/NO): NO